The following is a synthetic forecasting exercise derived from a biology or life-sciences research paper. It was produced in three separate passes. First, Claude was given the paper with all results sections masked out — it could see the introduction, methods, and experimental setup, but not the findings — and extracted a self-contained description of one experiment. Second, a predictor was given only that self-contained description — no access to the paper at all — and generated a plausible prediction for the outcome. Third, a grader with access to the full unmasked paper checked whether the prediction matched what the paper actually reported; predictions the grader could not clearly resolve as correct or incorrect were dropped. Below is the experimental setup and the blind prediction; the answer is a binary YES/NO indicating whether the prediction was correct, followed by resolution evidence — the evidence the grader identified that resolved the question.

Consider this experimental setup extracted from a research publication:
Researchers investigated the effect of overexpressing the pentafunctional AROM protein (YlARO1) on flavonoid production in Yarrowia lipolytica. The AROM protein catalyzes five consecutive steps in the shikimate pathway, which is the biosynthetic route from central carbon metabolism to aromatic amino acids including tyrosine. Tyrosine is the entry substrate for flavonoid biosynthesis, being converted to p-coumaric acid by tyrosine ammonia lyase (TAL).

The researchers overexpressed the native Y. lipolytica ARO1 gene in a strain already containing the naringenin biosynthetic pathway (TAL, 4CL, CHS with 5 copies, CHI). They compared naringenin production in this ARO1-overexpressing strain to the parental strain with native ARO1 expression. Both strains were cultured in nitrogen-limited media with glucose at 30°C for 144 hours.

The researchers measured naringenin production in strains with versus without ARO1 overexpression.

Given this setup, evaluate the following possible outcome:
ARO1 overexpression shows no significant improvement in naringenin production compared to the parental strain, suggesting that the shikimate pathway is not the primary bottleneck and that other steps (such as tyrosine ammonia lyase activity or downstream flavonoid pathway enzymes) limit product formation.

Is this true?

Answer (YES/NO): NO